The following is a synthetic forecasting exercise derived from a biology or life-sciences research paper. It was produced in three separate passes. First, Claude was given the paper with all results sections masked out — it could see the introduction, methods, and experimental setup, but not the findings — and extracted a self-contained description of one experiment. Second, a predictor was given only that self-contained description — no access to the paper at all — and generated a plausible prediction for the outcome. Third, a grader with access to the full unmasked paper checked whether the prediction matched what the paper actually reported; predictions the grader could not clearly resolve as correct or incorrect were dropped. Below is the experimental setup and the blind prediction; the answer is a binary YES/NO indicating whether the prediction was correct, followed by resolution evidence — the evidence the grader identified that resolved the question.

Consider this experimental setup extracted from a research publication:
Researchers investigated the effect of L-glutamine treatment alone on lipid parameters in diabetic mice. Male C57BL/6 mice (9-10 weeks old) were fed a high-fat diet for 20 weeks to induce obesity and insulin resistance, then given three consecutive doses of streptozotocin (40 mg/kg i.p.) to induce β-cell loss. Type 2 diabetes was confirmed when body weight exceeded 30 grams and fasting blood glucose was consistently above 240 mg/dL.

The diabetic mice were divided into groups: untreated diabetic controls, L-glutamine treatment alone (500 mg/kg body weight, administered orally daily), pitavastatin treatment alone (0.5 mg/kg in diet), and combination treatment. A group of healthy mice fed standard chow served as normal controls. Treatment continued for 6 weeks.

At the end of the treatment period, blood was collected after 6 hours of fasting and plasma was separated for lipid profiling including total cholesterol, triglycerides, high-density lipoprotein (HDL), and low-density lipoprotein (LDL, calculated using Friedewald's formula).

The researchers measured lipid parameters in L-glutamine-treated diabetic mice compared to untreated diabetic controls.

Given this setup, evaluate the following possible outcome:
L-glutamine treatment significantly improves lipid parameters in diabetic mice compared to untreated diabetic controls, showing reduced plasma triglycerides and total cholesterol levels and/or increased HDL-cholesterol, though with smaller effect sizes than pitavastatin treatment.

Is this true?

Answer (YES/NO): YES